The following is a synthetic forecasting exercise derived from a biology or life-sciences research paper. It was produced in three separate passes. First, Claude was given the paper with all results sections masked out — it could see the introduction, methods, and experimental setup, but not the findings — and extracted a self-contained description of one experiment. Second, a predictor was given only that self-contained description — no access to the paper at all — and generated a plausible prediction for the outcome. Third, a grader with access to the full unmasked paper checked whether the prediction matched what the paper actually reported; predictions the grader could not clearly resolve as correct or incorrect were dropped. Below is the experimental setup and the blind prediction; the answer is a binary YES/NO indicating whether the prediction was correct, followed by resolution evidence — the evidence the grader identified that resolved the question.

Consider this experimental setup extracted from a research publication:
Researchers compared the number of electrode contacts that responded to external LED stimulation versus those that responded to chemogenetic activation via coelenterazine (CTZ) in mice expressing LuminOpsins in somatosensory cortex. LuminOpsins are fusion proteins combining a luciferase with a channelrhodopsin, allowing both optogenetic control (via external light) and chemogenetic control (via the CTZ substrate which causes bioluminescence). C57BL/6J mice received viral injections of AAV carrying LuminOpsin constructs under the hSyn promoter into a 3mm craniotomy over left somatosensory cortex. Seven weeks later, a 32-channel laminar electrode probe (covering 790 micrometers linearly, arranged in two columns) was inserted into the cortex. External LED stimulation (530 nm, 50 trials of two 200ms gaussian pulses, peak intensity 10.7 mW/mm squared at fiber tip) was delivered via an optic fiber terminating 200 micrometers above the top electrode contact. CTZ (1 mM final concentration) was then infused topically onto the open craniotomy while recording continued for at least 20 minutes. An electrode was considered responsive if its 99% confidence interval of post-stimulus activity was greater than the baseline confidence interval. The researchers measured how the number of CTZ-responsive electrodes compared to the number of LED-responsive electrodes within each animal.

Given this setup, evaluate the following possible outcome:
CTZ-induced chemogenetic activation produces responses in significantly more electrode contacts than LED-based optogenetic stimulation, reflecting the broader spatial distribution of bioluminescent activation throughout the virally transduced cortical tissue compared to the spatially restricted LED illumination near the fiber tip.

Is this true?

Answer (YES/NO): NO